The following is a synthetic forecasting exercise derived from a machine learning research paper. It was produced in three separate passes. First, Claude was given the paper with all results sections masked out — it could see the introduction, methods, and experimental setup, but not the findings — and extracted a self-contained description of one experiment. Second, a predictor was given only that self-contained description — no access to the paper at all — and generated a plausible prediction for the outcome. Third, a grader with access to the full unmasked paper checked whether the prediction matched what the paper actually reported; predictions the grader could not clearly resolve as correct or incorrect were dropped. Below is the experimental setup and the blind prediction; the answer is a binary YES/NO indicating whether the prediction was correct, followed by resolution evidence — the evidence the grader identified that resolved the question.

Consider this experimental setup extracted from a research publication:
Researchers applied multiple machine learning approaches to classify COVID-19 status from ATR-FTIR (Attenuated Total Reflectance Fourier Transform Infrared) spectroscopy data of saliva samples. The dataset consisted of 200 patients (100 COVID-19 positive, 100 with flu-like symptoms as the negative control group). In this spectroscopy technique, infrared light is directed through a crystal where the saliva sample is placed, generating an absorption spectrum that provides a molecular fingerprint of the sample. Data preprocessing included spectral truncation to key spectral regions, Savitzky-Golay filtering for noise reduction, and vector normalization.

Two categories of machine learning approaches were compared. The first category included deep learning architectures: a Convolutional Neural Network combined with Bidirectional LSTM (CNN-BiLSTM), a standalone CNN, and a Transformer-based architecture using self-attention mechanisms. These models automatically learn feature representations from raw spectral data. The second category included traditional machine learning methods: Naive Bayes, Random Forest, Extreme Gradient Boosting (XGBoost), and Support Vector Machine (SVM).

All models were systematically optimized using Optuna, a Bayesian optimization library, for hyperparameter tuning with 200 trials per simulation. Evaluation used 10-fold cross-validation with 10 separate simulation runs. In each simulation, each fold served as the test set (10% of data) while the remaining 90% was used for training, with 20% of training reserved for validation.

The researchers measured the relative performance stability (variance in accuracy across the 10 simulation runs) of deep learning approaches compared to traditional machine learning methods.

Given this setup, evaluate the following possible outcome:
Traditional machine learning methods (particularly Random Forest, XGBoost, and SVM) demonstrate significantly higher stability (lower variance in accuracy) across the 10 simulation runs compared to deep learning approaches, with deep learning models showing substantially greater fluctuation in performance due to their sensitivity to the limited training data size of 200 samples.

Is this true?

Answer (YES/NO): NO